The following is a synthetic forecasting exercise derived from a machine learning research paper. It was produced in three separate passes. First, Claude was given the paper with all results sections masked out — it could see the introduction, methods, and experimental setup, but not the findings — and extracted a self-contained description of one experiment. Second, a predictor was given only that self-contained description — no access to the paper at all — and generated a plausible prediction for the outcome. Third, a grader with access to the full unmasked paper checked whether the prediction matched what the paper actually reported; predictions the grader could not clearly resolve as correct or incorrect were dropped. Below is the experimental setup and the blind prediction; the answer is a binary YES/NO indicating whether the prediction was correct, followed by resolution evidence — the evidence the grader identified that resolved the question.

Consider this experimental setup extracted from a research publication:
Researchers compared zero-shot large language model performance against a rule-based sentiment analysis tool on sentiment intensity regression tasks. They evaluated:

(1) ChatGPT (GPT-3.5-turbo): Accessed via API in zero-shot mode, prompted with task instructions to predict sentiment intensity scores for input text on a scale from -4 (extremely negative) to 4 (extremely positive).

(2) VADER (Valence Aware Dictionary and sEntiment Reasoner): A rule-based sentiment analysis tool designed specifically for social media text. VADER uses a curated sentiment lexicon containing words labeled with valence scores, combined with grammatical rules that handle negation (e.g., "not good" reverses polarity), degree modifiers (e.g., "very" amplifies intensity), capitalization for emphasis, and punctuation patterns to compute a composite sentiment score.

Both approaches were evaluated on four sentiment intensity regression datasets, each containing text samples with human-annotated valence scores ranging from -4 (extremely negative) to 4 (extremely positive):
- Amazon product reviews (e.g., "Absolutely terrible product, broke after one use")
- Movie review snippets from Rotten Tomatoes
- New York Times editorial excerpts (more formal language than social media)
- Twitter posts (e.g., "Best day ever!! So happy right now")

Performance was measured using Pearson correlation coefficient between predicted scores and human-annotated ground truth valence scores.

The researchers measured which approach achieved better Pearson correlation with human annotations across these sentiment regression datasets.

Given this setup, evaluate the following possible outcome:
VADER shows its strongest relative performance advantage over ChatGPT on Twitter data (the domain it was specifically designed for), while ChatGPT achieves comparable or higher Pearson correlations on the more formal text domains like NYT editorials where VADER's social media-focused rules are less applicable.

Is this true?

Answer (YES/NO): NO